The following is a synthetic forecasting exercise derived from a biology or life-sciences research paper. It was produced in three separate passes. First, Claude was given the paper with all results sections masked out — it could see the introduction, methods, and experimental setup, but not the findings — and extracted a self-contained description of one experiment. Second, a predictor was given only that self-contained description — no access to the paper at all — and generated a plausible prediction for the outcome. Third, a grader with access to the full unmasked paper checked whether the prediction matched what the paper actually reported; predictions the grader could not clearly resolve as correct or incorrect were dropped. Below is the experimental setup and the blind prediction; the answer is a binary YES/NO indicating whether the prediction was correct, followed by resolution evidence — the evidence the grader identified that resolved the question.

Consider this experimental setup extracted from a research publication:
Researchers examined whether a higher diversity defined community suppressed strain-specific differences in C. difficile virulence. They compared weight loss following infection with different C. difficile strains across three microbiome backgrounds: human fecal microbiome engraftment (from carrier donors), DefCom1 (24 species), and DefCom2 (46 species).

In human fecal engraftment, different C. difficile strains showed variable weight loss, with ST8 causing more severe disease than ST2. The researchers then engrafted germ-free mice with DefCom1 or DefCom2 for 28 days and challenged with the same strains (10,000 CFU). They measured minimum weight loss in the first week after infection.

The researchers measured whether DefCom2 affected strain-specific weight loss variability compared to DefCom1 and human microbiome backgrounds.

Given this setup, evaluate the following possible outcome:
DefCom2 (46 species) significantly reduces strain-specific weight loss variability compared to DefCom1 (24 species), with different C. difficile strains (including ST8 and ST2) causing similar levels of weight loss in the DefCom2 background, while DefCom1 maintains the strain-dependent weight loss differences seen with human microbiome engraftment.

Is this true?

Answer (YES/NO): NO